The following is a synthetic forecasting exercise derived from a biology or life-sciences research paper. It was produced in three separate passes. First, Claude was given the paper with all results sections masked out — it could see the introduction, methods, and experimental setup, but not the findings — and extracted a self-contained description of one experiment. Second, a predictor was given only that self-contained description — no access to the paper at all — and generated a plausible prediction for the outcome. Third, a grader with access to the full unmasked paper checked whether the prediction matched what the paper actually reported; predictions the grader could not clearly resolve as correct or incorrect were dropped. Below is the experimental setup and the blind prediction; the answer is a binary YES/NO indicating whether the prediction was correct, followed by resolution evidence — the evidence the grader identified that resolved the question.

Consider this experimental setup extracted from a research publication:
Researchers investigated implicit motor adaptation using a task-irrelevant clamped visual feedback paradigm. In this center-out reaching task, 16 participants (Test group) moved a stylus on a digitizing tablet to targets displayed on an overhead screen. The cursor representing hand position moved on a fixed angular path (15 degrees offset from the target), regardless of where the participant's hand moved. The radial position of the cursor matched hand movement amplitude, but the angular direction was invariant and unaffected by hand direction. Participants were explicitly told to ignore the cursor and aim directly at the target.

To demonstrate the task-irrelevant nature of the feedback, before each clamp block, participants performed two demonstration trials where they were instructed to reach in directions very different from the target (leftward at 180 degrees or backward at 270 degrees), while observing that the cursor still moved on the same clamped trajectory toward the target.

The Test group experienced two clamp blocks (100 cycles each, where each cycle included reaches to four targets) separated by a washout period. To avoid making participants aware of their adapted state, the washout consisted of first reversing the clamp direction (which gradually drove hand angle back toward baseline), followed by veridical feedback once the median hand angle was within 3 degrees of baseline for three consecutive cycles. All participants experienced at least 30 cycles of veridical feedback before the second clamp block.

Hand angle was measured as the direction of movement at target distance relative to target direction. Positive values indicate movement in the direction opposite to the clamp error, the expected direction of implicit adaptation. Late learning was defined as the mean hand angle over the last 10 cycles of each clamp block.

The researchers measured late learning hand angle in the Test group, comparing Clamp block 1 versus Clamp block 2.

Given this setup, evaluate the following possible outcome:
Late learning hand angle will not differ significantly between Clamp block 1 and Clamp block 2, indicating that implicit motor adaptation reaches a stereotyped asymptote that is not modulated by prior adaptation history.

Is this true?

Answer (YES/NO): NO